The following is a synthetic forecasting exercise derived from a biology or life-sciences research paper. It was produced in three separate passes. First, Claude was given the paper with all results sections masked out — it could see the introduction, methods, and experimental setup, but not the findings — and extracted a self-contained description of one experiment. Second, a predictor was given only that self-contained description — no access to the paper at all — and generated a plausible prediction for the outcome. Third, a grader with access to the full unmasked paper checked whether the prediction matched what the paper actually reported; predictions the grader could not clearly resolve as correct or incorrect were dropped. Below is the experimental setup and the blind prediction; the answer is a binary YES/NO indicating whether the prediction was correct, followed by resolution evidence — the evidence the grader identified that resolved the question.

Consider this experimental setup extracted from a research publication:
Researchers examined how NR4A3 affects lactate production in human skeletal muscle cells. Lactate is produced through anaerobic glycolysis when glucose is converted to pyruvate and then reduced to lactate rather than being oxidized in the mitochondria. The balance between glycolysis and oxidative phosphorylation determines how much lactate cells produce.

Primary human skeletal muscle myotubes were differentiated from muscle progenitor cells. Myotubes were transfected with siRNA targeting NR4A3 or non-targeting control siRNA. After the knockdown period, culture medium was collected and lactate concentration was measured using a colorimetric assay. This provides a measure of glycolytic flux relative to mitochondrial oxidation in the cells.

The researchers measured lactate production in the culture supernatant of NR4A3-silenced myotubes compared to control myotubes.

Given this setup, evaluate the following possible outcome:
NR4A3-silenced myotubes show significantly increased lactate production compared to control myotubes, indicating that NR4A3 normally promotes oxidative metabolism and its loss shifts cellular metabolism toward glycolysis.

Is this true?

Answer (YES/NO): YES